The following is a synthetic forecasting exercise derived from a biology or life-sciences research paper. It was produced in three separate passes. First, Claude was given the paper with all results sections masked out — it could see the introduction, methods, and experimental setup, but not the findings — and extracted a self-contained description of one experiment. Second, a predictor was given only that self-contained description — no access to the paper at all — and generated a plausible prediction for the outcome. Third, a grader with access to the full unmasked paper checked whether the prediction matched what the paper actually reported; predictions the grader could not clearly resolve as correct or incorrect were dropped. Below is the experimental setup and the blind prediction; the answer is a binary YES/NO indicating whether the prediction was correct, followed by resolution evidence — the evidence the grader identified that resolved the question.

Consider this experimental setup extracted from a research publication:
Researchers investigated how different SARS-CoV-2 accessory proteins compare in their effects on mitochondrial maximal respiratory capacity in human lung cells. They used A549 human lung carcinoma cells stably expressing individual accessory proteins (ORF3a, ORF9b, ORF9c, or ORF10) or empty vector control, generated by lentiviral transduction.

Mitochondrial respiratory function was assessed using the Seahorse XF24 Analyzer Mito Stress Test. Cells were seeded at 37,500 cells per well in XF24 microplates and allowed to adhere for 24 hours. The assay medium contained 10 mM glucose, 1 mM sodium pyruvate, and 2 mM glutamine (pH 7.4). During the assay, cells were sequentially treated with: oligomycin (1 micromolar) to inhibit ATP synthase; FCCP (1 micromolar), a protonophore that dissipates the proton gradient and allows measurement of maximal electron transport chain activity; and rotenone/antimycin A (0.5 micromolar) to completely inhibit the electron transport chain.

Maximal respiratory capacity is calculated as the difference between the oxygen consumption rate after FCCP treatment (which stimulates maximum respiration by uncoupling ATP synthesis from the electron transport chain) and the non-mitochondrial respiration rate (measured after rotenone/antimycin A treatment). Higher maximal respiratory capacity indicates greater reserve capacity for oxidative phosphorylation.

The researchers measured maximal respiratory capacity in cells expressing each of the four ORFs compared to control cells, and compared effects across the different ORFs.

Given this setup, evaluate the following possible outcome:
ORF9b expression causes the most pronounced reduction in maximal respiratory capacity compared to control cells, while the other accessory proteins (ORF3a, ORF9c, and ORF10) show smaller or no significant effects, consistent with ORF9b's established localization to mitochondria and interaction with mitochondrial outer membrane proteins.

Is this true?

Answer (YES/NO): NO